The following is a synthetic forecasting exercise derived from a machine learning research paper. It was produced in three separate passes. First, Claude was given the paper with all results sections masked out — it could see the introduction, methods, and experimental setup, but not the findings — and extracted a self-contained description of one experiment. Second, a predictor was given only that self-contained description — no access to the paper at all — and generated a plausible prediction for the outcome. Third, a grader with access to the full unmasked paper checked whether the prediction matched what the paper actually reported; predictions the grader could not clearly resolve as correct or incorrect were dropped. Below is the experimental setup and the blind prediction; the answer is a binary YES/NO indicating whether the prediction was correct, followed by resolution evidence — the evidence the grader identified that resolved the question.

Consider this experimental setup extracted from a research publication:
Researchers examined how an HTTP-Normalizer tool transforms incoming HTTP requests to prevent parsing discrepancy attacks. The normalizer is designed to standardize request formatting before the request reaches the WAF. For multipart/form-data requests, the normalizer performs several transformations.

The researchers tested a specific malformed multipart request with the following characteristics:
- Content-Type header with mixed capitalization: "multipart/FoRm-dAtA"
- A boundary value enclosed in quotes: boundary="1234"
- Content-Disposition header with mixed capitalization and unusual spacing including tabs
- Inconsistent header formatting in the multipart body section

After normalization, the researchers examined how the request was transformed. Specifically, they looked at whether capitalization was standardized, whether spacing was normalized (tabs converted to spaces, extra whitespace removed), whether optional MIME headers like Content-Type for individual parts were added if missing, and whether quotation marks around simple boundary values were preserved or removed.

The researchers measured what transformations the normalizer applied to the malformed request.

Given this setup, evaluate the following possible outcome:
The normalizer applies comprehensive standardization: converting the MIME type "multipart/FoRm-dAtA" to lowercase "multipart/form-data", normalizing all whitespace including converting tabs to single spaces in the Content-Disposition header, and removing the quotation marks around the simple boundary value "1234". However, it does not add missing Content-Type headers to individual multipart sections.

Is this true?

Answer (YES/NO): NO